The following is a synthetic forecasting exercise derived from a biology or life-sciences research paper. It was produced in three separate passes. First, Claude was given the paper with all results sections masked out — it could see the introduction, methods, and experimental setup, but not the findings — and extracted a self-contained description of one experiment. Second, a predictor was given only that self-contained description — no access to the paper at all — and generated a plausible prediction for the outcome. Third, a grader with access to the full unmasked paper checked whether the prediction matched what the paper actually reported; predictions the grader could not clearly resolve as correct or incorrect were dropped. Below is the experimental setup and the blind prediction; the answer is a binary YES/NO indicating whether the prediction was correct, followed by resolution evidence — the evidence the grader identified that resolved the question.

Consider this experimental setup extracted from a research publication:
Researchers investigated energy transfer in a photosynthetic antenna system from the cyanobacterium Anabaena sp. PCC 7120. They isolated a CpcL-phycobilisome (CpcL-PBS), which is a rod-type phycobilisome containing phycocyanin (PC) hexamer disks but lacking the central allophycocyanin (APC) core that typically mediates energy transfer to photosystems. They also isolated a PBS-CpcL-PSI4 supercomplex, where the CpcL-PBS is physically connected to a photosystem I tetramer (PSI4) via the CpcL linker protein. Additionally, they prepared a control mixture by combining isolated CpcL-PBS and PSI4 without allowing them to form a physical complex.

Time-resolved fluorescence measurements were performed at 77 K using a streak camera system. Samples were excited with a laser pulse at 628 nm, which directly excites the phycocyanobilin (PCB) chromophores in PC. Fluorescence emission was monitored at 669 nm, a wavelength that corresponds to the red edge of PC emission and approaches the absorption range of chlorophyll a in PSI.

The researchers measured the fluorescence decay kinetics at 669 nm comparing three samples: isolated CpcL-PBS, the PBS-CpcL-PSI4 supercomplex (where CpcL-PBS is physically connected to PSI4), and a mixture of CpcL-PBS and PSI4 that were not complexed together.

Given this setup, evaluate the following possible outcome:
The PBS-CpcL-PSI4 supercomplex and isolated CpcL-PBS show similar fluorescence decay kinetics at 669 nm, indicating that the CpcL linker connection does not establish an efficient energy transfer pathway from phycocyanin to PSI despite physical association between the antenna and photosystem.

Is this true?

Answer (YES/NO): NO